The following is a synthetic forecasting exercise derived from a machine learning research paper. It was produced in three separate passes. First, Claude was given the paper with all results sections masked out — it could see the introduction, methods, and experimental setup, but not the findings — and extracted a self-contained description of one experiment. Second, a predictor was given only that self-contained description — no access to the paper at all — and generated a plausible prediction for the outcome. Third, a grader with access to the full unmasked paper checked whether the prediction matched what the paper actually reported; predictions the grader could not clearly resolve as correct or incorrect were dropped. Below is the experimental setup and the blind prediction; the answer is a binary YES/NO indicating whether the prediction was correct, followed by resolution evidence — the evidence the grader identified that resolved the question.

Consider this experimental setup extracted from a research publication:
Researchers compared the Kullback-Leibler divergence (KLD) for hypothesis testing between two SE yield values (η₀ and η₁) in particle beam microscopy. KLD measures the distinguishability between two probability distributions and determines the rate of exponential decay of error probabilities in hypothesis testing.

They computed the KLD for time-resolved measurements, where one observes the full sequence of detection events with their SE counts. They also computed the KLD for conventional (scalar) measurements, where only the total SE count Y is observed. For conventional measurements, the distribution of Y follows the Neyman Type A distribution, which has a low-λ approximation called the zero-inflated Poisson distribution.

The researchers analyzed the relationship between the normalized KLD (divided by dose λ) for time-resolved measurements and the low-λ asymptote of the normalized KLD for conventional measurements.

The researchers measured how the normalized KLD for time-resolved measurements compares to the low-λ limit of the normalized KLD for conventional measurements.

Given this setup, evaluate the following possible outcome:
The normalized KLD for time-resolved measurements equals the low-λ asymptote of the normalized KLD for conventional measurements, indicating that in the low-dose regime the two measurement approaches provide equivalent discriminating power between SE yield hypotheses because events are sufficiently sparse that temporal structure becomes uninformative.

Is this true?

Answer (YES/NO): YES